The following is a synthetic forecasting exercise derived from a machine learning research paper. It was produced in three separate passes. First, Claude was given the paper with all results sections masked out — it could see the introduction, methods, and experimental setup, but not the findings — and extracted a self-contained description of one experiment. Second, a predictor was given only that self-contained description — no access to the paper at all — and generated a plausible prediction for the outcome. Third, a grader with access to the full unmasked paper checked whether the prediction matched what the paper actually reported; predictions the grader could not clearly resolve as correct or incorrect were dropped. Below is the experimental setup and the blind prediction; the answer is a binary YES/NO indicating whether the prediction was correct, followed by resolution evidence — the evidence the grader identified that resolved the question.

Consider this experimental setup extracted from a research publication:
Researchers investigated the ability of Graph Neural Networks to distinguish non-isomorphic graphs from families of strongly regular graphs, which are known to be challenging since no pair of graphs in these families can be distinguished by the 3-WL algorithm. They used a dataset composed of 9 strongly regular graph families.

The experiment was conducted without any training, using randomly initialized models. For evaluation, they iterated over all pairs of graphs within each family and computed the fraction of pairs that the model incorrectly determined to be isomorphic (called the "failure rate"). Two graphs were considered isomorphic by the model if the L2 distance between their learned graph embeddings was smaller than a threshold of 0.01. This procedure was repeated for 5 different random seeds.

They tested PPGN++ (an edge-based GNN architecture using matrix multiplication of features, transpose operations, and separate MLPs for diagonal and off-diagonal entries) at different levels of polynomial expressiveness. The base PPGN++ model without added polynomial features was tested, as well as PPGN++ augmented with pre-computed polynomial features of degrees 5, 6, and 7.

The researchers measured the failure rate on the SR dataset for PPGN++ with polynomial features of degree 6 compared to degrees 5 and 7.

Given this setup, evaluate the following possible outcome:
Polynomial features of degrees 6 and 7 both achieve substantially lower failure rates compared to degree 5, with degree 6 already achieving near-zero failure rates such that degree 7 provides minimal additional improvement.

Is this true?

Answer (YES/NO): YES